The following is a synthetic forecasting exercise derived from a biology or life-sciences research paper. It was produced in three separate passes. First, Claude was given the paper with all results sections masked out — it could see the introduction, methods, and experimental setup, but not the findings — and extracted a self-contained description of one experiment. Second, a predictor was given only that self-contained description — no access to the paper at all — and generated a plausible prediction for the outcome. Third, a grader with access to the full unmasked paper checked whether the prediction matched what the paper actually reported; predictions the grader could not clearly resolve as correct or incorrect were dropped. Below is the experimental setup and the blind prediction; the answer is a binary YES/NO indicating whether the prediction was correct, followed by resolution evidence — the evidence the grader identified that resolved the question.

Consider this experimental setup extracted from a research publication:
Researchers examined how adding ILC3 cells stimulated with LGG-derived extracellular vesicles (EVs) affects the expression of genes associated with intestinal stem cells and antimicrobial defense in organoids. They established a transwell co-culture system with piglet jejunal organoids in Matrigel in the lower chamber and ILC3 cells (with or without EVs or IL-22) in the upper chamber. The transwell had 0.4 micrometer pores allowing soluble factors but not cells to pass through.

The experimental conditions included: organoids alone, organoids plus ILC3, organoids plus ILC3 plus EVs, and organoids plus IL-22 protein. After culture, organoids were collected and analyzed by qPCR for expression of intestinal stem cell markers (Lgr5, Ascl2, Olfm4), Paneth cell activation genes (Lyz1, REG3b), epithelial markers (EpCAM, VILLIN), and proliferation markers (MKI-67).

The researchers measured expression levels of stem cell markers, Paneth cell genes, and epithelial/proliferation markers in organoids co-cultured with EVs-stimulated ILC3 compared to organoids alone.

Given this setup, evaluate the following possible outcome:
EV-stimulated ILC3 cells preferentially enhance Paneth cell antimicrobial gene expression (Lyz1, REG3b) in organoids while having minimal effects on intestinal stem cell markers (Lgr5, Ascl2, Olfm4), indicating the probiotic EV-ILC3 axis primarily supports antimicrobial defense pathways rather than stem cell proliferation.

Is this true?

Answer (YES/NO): NO